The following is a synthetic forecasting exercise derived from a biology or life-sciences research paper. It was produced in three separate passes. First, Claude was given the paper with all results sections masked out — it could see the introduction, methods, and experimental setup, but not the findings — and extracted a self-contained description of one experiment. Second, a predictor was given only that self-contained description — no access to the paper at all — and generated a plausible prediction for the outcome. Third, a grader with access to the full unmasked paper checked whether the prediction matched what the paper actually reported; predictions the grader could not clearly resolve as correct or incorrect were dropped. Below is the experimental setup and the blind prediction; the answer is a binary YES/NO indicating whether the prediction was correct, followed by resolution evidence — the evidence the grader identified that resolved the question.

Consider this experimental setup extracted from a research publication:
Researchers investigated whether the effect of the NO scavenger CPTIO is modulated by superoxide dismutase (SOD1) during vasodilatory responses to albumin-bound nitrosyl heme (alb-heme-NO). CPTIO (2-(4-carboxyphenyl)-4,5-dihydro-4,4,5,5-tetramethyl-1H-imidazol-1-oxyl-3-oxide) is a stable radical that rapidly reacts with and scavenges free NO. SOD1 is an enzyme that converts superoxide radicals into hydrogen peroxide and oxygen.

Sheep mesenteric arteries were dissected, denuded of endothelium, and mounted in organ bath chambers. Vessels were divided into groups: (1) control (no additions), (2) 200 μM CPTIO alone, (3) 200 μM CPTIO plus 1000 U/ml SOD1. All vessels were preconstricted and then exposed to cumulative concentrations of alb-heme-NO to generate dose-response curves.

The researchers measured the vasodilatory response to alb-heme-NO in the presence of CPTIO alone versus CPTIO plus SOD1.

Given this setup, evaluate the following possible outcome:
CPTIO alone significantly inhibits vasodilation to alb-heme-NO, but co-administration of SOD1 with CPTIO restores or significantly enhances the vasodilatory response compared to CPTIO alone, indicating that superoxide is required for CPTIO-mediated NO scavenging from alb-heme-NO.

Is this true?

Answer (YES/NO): NO